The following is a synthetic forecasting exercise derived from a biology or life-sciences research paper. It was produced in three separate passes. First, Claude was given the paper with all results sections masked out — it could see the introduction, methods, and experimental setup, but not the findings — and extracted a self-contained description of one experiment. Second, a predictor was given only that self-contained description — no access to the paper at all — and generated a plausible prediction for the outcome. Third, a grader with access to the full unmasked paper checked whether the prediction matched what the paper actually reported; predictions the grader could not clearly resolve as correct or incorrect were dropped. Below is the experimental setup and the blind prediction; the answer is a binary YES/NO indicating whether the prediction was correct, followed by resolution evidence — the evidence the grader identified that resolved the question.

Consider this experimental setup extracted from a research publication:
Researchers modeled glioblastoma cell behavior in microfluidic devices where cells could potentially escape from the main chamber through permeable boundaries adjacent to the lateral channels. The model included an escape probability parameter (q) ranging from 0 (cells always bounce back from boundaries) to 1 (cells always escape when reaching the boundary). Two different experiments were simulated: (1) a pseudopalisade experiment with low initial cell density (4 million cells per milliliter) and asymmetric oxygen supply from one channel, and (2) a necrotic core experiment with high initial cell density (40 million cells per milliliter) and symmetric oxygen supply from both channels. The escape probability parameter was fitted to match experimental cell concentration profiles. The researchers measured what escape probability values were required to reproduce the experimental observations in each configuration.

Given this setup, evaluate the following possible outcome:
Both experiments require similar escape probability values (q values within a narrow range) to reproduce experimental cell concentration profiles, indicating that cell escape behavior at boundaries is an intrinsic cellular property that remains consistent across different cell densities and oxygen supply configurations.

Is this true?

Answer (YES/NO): NO